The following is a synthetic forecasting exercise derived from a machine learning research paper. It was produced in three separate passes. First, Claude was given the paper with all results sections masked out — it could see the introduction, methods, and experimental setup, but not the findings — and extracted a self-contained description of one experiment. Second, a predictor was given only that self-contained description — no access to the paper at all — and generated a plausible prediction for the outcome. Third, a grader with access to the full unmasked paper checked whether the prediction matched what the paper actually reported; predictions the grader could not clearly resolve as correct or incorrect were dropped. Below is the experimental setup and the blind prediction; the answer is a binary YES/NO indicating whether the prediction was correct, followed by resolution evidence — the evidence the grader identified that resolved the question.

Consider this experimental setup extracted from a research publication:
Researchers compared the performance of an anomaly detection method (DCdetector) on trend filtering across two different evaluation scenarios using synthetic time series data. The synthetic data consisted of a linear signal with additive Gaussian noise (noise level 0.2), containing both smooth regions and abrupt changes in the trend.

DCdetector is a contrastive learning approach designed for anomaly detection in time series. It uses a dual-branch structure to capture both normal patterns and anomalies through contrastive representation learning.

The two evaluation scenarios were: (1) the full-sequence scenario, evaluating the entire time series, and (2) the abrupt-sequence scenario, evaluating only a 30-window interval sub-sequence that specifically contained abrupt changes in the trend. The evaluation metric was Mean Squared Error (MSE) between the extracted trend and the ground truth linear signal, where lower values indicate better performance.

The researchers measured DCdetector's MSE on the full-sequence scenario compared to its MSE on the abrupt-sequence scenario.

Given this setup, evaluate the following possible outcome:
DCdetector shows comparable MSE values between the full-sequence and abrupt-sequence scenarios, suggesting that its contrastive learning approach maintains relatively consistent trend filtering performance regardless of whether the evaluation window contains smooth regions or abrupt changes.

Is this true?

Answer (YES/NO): NO